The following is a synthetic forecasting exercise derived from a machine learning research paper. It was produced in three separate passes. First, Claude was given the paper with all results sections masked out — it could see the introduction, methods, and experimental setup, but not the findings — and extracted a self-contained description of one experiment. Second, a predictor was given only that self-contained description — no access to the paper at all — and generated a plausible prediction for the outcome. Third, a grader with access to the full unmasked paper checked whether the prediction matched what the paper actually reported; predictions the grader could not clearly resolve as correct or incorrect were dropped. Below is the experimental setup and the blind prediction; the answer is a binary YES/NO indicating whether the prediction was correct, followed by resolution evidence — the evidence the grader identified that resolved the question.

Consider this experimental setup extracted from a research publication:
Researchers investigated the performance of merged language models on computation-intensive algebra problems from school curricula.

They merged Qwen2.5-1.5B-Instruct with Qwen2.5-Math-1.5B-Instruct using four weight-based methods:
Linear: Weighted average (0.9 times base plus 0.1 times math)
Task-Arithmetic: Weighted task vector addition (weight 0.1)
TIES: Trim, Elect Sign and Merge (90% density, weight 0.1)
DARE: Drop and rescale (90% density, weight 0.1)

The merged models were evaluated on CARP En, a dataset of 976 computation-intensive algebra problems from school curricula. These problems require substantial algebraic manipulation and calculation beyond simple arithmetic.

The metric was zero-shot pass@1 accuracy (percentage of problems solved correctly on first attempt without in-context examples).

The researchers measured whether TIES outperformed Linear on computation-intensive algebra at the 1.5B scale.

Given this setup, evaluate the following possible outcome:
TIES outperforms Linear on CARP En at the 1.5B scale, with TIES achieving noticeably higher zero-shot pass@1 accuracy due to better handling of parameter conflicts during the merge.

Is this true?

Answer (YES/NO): NO